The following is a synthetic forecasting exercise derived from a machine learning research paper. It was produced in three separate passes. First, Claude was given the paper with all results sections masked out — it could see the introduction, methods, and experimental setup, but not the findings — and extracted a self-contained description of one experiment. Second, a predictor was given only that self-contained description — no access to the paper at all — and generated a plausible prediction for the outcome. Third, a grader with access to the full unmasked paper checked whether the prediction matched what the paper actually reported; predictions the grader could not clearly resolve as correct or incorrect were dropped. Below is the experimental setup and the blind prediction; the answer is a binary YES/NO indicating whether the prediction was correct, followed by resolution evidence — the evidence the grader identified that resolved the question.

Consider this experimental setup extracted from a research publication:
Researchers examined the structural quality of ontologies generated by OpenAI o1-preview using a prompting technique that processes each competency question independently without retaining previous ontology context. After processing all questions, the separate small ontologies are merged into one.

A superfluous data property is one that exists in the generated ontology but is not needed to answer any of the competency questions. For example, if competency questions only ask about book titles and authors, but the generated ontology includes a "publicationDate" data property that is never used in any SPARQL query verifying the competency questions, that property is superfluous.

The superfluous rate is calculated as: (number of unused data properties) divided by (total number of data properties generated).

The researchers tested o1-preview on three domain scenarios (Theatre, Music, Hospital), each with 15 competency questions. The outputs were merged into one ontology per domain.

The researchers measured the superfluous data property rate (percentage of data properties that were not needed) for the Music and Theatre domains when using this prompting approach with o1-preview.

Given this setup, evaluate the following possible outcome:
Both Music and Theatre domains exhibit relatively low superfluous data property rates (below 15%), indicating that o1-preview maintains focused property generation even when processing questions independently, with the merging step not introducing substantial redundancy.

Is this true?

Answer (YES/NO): YES